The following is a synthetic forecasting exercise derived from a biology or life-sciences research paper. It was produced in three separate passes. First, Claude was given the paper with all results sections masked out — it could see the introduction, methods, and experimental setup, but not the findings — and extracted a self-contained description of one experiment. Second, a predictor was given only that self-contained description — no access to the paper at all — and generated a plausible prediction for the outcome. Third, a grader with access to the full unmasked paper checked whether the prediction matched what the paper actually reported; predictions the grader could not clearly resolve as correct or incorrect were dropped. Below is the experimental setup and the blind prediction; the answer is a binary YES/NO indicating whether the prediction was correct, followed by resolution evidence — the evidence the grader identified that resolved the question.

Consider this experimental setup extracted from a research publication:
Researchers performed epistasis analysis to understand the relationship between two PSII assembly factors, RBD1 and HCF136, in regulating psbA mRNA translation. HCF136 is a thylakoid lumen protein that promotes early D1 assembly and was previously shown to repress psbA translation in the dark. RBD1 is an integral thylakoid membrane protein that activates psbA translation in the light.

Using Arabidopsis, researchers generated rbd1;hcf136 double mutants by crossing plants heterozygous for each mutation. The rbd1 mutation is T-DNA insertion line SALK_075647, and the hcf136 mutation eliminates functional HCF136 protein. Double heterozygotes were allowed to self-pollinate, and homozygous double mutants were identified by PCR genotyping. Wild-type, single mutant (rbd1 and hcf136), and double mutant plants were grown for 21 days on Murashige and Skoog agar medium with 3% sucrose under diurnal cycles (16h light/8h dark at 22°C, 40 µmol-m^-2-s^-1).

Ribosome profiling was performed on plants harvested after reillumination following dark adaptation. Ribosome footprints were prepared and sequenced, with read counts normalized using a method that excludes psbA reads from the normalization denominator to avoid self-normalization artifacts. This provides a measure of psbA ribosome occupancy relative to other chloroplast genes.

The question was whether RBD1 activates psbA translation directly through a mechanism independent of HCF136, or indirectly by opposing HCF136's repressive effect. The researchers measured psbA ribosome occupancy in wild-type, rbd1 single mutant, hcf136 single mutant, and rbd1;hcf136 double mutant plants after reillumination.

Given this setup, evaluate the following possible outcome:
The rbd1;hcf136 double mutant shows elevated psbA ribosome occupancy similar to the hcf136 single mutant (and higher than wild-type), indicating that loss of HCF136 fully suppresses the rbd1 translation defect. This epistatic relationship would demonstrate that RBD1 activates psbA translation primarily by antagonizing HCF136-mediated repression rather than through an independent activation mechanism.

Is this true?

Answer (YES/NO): YES